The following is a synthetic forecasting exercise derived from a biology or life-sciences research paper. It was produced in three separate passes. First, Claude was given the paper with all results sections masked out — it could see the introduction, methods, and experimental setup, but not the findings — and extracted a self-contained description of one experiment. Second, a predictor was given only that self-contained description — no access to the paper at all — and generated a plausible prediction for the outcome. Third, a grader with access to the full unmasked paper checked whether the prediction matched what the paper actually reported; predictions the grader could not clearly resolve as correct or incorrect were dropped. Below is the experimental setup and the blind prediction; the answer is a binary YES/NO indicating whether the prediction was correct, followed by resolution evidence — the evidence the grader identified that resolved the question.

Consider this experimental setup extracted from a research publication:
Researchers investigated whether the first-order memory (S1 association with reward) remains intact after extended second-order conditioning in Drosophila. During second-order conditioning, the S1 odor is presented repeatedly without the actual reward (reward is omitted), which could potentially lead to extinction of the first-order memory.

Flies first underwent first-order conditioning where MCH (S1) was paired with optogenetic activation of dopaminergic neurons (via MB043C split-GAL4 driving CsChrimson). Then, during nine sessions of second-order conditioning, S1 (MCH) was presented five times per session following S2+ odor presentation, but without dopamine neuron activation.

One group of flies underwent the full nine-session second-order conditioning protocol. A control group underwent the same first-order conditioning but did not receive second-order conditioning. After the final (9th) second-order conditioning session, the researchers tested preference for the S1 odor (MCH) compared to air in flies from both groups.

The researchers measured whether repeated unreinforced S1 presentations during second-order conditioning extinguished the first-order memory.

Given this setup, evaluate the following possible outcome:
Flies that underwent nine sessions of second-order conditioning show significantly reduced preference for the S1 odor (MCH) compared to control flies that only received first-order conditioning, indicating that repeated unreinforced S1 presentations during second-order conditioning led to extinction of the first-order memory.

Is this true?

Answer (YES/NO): NO